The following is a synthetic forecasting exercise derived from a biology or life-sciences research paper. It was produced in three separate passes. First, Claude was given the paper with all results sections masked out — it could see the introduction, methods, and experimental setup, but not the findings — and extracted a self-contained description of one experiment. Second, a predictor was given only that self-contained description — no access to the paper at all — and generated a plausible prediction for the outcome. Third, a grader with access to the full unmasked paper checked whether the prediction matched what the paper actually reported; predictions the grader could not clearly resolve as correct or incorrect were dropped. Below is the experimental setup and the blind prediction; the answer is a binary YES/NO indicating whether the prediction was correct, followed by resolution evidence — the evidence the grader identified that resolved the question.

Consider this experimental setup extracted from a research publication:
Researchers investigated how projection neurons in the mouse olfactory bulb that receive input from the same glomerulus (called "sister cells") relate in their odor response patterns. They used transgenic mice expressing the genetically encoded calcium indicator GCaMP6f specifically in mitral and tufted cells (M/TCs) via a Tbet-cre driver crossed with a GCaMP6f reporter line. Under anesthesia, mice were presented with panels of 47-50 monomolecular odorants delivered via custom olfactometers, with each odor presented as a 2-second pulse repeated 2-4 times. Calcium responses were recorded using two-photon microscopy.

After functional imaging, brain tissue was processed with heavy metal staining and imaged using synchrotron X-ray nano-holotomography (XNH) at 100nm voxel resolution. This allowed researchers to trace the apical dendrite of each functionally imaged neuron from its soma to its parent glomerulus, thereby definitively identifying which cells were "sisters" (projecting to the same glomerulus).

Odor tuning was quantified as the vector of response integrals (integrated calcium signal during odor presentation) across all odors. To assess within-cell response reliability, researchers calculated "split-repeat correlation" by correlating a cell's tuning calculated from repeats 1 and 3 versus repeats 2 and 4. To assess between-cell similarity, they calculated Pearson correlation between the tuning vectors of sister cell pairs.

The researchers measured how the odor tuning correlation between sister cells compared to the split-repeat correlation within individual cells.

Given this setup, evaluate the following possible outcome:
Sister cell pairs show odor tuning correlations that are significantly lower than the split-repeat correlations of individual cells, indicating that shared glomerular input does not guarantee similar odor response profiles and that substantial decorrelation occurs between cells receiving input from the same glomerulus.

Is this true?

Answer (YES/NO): NO